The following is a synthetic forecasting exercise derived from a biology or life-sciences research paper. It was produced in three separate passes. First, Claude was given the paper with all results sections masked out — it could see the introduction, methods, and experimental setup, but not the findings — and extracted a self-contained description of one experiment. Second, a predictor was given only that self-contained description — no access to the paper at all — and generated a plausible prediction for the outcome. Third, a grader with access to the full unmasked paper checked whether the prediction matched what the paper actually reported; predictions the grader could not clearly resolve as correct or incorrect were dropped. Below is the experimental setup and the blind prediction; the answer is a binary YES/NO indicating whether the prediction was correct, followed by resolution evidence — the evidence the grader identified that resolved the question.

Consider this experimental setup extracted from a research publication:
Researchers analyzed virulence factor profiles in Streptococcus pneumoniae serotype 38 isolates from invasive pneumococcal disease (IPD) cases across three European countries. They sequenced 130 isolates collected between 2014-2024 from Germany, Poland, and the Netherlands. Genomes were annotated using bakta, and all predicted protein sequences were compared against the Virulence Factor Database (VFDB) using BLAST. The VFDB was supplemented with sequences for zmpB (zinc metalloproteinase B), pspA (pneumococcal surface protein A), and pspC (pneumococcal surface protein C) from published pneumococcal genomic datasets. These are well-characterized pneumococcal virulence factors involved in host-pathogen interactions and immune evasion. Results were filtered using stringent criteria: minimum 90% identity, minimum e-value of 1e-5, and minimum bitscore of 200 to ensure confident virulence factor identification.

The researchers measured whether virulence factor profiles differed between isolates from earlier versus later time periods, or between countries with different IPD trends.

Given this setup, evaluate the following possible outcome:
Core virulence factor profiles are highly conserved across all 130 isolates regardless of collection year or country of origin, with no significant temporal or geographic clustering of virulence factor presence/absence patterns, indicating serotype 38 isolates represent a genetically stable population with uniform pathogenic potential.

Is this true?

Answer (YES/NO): YES